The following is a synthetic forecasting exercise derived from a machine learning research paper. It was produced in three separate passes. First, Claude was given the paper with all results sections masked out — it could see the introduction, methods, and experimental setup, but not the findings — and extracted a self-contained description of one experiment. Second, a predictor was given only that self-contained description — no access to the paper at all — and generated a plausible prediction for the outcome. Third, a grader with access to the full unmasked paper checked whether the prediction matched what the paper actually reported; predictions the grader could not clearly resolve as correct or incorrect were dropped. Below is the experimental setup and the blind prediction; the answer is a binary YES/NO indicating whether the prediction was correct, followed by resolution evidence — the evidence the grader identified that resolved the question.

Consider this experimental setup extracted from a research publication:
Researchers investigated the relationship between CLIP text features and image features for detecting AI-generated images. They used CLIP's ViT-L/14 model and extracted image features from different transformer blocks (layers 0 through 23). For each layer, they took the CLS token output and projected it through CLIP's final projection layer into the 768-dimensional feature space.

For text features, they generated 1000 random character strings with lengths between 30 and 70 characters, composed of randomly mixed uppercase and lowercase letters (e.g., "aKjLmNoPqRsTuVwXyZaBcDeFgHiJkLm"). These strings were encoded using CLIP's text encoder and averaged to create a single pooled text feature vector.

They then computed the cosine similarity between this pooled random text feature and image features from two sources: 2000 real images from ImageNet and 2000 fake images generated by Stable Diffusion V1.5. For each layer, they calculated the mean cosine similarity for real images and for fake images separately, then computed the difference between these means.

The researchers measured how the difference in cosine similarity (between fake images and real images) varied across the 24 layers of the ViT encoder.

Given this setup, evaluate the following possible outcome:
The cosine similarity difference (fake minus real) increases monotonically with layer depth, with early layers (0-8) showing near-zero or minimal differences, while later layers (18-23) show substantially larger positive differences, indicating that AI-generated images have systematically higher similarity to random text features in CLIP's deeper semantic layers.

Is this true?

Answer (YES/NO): NO